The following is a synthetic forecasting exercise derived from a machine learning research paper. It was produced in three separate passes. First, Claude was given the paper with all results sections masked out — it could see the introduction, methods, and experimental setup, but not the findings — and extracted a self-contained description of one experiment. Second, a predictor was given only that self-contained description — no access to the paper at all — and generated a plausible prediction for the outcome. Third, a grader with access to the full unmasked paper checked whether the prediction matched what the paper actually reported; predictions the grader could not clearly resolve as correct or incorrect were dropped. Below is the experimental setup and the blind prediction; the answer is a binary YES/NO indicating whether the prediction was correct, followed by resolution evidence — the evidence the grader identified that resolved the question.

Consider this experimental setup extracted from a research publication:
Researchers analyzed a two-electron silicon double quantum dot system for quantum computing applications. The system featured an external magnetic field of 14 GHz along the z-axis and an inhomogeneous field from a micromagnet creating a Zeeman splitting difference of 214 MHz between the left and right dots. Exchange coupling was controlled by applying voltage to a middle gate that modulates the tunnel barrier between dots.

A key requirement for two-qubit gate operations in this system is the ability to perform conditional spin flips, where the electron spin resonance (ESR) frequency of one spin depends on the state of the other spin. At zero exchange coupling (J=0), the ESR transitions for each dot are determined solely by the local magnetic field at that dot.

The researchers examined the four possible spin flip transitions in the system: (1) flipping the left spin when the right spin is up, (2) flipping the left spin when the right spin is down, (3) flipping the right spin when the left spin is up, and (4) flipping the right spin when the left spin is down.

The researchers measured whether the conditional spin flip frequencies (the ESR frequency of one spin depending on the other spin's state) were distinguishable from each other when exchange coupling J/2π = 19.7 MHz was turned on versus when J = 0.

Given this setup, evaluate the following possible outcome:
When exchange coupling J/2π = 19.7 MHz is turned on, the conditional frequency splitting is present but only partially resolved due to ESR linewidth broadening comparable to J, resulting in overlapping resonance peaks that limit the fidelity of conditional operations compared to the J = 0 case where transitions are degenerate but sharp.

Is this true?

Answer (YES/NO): NO